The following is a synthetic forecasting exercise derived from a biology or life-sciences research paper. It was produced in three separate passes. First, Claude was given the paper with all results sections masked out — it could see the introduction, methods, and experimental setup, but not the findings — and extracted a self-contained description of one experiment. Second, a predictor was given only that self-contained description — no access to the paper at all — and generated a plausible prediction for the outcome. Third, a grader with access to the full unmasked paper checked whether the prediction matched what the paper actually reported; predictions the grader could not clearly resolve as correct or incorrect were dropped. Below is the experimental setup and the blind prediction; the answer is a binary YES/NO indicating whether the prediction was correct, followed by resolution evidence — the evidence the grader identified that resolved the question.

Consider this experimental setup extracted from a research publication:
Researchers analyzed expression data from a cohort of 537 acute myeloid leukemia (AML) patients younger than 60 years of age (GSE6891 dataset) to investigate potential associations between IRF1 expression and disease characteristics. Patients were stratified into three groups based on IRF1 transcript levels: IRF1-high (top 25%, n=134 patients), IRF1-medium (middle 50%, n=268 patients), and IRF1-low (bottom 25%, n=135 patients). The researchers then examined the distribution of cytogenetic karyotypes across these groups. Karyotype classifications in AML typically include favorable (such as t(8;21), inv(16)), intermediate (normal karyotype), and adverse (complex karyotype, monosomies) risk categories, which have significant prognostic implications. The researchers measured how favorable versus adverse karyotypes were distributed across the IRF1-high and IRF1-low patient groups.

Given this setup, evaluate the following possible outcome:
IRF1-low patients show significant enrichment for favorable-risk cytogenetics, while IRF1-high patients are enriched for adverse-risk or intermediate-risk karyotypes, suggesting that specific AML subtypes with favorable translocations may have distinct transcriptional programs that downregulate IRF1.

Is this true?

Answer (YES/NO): NO